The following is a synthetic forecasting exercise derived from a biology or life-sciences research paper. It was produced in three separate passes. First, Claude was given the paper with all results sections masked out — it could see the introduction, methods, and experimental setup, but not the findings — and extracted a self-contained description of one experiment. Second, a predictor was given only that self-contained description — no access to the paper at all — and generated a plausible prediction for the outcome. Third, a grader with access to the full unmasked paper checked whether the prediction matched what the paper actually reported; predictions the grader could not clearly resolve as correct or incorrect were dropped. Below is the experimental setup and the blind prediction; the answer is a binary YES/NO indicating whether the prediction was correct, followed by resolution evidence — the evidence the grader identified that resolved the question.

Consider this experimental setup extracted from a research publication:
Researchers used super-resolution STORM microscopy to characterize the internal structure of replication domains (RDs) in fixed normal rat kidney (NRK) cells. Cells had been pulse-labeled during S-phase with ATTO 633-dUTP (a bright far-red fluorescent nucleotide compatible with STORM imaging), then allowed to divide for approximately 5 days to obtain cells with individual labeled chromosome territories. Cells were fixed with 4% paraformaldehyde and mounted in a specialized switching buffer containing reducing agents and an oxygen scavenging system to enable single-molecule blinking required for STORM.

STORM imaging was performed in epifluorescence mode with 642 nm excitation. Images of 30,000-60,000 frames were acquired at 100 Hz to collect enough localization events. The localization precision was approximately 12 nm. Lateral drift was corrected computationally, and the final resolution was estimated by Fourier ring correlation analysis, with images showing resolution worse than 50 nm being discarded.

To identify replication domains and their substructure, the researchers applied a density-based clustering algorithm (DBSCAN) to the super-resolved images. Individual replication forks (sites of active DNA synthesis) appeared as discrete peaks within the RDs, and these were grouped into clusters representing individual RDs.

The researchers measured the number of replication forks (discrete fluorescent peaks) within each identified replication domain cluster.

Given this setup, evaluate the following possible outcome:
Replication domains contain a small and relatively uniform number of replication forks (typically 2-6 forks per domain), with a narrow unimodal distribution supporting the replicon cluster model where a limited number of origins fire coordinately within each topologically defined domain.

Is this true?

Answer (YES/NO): NO